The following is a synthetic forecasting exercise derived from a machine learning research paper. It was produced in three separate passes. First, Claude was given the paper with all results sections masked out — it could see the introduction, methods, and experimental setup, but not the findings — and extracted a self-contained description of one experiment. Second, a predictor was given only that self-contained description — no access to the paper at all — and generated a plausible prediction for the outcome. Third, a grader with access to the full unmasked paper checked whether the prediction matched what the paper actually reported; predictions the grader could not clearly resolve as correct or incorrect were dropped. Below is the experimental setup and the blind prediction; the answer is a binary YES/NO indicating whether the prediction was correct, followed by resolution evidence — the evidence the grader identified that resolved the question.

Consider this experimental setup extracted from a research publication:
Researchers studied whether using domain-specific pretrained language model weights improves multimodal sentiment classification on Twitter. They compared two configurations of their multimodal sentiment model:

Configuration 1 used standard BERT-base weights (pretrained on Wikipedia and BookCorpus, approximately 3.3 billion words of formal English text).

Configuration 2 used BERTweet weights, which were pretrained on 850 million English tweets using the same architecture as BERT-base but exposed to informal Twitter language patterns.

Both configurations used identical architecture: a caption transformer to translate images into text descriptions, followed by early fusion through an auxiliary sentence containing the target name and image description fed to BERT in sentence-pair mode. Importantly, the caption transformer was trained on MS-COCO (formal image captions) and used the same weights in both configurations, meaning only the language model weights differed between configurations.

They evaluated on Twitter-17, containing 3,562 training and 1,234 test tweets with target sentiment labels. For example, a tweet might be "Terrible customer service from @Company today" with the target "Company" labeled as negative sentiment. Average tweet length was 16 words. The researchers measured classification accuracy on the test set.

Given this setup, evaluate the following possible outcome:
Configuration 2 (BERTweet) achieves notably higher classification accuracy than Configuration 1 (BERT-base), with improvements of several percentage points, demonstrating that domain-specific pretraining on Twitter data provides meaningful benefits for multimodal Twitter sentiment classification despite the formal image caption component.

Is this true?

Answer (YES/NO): YES